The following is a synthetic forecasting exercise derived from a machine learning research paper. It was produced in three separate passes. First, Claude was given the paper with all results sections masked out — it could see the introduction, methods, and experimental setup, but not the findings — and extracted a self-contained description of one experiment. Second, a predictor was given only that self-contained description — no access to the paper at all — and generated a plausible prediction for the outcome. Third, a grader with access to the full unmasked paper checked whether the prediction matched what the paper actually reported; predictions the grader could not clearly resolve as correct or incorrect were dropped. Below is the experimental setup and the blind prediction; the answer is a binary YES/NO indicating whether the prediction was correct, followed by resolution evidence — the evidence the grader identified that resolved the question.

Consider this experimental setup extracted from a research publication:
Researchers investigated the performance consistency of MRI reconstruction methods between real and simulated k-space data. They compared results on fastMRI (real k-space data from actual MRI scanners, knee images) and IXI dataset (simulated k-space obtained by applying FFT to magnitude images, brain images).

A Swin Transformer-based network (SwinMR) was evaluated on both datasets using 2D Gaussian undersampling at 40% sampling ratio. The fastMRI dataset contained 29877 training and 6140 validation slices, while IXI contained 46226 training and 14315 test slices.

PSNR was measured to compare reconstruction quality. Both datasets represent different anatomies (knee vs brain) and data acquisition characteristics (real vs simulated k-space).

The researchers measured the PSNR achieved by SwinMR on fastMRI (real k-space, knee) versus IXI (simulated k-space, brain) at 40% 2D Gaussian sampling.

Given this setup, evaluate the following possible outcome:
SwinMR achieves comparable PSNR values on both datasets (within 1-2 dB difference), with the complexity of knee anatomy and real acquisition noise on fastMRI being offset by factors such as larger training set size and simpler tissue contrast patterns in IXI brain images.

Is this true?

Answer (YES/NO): NO